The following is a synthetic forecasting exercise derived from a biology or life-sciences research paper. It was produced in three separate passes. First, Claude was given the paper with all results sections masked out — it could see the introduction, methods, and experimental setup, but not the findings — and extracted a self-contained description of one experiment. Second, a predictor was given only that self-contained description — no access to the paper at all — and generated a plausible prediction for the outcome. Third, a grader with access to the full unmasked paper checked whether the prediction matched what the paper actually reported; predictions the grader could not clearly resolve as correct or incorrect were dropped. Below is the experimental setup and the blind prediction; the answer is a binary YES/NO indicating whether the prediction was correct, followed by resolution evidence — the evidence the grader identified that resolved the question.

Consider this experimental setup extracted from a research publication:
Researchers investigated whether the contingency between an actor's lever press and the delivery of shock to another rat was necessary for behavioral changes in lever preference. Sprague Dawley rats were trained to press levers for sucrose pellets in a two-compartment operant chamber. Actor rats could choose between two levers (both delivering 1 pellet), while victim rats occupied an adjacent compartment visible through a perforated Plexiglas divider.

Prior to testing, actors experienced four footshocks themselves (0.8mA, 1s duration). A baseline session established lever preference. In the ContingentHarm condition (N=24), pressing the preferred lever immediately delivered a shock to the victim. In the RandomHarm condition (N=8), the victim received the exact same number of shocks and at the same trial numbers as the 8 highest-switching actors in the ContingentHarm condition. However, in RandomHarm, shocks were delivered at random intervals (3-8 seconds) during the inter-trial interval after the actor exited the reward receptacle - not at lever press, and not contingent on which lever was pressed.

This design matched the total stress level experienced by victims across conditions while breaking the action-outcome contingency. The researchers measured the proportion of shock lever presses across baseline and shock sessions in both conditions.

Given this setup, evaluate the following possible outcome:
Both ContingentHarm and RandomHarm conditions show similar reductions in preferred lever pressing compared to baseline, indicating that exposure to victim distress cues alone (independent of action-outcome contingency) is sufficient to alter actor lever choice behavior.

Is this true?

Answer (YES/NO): NO